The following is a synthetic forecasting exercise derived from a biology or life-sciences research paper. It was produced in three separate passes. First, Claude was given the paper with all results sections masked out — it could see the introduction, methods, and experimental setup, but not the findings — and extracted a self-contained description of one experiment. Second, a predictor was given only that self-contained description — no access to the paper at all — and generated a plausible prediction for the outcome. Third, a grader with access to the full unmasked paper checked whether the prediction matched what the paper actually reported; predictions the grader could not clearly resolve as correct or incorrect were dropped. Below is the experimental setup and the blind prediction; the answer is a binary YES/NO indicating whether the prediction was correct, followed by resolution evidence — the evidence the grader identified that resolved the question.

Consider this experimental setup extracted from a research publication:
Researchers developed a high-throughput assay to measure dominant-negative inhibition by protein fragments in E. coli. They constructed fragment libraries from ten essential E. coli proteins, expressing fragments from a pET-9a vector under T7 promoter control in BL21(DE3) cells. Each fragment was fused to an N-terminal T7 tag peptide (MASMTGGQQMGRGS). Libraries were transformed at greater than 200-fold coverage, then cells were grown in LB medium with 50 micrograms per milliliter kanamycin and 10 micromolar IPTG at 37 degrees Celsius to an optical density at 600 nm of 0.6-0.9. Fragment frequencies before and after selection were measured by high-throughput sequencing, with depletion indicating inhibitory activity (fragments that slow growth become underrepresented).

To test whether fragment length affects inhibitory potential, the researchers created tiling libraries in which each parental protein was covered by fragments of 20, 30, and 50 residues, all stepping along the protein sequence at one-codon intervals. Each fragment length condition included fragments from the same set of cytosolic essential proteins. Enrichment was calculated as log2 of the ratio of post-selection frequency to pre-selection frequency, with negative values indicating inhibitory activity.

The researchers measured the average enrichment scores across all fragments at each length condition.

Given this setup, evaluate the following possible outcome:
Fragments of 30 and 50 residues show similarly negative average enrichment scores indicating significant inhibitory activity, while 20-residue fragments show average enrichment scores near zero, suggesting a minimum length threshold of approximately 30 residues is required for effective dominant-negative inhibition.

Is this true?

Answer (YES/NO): NO